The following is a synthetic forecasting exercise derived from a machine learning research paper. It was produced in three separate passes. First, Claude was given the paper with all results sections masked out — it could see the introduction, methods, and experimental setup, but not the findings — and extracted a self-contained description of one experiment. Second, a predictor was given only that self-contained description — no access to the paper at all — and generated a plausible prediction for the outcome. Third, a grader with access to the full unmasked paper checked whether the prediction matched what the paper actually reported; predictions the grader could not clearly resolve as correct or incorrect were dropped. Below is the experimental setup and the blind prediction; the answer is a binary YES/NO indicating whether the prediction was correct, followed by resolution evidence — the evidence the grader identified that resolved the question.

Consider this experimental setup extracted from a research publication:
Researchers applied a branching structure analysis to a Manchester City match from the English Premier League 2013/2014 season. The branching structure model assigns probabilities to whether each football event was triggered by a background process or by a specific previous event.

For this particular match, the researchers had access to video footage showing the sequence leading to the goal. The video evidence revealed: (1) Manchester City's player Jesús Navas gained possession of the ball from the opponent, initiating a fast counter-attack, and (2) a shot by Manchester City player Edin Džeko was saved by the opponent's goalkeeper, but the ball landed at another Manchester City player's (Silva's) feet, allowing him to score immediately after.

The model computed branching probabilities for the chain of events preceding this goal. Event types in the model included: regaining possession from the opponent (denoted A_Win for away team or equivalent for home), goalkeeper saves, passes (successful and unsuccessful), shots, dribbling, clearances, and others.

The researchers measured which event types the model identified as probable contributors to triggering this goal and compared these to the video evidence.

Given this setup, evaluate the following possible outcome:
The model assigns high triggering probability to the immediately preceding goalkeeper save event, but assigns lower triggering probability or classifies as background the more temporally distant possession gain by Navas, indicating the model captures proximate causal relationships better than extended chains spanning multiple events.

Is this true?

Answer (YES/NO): NO